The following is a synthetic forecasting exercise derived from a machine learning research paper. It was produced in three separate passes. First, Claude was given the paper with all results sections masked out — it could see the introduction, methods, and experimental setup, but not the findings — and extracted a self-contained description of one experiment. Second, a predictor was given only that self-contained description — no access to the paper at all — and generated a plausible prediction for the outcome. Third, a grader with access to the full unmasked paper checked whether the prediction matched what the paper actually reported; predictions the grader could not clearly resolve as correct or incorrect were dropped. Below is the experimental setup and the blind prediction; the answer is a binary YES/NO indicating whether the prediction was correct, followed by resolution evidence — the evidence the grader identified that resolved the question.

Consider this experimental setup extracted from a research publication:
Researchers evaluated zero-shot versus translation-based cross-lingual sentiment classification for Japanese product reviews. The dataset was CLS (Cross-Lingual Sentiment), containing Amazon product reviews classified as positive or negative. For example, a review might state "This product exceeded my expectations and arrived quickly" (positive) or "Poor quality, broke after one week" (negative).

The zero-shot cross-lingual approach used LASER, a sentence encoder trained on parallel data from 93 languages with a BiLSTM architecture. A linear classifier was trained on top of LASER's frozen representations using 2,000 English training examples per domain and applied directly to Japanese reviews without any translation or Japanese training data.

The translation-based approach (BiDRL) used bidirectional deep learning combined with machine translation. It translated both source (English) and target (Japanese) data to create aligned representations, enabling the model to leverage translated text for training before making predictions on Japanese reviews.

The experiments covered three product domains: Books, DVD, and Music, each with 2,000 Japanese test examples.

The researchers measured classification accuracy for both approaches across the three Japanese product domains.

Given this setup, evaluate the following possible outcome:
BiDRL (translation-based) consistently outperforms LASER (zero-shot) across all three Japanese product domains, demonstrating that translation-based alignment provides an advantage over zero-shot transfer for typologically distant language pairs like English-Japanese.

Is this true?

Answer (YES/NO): NO